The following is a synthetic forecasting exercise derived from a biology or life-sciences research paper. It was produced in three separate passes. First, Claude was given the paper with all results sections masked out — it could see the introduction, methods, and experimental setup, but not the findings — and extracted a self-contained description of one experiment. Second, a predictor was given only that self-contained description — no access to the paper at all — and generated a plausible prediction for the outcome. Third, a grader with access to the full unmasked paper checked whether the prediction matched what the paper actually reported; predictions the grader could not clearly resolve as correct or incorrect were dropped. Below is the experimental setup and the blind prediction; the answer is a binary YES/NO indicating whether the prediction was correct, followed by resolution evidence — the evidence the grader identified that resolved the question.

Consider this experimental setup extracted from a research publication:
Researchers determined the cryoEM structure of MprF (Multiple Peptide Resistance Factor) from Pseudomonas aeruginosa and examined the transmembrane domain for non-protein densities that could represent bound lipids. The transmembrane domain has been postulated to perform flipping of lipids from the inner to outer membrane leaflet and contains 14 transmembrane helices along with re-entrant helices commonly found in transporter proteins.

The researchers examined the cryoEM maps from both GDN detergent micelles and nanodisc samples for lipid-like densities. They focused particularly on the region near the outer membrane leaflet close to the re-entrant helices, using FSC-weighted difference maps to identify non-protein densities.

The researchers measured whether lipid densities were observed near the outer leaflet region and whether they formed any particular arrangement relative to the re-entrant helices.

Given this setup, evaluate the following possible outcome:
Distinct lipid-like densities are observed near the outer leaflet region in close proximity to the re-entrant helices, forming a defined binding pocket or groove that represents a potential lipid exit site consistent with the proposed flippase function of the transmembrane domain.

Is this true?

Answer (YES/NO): YES